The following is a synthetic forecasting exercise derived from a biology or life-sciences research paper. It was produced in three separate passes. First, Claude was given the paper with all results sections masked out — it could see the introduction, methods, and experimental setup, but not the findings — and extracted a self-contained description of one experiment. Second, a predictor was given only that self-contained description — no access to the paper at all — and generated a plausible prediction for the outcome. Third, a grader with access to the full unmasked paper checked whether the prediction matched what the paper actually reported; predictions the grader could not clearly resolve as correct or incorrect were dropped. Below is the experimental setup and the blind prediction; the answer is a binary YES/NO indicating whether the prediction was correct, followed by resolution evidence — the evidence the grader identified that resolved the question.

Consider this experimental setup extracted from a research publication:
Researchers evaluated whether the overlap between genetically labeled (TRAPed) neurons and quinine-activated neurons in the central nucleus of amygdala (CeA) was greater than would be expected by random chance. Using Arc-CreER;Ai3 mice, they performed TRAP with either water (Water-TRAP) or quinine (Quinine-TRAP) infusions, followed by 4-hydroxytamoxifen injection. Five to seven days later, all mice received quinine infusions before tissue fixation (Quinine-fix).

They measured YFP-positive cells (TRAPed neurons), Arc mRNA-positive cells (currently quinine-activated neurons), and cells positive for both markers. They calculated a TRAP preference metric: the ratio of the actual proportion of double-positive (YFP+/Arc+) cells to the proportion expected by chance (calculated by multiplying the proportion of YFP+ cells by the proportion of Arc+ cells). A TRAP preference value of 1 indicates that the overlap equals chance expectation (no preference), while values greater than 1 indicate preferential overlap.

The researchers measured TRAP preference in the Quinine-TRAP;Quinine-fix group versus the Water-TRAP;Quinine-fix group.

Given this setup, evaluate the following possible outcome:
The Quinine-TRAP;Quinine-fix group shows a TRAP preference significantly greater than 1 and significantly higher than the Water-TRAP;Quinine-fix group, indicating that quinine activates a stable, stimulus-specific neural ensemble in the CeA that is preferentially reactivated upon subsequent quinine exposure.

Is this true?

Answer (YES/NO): YES